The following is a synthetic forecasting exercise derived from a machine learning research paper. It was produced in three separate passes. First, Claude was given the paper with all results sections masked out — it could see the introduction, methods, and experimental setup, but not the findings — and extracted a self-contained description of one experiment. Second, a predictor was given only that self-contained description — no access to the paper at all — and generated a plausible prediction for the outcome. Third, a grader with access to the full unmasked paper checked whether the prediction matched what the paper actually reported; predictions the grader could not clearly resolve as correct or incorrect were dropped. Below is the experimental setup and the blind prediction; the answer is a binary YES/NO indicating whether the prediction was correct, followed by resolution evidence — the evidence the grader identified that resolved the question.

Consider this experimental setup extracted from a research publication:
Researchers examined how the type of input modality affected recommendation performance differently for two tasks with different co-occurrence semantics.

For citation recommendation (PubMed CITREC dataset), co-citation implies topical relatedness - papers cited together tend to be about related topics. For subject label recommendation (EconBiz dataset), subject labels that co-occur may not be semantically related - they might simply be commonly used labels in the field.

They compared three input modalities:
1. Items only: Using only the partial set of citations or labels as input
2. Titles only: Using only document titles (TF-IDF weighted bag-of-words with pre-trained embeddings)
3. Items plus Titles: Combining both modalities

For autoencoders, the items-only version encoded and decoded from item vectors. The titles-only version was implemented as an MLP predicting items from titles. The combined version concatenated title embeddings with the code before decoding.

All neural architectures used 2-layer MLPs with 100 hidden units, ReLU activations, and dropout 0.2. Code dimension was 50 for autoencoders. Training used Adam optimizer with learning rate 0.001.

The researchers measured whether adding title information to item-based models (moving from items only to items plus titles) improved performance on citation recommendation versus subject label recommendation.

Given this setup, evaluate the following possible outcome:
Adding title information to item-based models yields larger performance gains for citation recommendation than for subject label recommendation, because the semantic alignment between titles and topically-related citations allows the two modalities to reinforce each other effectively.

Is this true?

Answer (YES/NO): NO